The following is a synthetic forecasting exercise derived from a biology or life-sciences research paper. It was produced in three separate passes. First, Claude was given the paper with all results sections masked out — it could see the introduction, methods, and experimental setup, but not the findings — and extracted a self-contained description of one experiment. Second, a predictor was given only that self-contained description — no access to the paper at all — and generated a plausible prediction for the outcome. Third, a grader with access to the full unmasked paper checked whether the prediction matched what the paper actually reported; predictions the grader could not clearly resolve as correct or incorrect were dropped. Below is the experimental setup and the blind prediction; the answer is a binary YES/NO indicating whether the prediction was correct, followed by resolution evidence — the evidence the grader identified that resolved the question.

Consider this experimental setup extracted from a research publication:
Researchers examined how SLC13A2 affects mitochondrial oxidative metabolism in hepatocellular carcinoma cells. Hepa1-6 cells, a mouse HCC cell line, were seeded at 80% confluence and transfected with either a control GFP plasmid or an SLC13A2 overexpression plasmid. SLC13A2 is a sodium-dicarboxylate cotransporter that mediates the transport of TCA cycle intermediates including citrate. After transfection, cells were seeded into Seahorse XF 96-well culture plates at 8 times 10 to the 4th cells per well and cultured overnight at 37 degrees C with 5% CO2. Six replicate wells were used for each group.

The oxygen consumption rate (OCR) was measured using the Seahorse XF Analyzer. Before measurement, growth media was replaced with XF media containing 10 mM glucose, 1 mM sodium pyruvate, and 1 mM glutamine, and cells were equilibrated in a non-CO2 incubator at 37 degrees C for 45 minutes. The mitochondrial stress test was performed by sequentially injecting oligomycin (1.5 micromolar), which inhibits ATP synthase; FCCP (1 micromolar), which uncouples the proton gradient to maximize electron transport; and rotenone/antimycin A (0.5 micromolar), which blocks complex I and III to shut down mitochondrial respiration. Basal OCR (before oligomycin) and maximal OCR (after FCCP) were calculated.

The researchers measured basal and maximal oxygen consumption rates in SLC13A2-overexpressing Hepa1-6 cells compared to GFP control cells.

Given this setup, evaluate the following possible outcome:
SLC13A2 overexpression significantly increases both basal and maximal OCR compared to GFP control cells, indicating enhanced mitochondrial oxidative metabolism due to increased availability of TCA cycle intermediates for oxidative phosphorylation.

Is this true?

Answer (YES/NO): NO